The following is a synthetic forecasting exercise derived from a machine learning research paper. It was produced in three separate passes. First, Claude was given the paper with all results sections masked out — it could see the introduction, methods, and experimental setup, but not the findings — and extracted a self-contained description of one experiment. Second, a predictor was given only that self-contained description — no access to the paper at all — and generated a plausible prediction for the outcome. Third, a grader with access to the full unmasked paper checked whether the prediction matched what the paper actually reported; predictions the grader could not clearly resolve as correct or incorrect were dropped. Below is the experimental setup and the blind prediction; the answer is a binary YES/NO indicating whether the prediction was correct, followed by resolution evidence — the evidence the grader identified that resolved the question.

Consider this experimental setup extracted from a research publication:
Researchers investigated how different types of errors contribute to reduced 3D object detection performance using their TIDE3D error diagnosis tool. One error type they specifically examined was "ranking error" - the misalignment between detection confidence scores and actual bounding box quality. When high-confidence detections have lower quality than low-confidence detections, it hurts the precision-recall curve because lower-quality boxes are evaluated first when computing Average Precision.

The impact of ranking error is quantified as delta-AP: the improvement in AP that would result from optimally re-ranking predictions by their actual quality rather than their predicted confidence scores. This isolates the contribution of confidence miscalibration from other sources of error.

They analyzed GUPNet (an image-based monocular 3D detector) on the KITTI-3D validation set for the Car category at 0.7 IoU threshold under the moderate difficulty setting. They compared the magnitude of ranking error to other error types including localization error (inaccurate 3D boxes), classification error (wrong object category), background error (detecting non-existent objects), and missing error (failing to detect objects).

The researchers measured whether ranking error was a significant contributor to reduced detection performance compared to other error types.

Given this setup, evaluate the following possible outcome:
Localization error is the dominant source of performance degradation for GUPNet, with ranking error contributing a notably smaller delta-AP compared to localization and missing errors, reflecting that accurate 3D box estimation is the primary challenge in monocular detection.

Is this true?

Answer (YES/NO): NO